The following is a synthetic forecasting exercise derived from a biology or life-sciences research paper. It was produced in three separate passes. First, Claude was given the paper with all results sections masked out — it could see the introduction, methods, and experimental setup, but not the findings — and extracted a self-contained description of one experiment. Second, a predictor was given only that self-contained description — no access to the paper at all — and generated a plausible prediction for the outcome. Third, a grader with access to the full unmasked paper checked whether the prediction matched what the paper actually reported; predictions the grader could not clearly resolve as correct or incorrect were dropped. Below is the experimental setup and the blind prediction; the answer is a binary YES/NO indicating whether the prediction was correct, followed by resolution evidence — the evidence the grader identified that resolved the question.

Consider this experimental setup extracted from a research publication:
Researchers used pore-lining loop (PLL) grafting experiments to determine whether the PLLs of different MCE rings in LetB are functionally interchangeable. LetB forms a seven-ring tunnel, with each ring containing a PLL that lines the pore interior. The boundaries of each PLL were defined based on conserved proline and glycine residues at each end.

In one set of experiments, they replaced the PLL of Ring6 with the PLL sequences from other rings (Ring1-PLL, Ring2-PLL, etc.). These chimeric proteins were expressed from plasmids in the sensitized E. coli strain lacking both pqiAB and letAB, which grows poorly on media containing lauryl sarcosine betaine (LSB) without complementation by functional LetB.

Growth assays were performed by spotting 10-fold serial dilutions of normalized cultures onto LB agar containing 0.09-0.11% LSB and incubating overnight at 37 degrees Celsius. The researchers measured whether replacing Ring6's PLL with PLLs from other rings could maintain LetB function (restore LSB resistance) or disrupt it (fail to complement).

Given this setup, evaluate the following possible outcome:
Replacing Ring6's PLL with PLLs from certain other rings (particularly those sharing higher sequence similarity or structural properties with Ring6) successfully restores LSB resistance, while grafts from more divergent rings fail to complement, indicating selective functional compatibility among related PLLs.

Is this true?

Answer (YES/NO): NO